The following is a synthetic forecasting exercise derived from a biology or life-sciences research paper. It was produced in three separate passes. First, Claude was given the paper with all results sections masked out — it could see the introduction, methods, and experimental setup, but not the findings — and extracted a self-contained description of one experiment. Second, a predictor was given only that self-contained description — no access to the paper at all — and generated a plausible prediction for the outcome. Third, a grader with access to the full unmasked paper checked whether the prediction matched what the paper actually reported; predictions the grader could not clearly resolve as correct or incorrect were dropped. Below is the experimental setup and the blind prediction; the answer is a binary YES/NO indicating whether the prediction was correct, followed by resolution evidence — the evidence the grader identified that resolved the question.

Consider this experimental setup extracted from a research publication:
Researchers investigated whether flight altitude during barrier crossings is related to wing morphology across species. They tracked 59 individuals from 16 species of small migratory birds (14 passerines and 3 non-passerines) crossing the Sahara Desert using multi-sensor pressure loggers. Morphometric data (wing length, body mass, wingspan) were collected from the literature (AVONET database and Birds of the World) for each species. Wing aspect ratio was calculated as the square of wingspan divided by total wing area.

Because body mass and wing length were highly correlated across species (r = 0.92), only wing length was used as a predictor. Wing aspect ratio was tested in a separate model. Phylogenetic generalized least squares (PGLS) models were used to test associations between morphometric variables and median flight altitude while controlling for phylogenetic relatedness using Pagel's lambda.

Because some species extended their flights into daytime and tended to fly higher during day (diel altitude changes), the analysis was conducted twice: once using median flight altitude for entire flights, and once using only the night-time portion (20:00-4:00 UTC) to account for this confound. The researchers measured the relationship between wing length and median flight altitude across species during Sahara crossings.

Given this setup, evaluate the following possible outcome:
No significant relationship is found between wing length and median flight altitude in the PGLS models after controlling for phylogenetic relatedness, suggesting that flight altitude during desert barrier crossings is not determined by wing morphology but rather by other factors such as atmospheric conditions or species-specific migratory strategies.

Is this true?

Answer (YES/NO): NO